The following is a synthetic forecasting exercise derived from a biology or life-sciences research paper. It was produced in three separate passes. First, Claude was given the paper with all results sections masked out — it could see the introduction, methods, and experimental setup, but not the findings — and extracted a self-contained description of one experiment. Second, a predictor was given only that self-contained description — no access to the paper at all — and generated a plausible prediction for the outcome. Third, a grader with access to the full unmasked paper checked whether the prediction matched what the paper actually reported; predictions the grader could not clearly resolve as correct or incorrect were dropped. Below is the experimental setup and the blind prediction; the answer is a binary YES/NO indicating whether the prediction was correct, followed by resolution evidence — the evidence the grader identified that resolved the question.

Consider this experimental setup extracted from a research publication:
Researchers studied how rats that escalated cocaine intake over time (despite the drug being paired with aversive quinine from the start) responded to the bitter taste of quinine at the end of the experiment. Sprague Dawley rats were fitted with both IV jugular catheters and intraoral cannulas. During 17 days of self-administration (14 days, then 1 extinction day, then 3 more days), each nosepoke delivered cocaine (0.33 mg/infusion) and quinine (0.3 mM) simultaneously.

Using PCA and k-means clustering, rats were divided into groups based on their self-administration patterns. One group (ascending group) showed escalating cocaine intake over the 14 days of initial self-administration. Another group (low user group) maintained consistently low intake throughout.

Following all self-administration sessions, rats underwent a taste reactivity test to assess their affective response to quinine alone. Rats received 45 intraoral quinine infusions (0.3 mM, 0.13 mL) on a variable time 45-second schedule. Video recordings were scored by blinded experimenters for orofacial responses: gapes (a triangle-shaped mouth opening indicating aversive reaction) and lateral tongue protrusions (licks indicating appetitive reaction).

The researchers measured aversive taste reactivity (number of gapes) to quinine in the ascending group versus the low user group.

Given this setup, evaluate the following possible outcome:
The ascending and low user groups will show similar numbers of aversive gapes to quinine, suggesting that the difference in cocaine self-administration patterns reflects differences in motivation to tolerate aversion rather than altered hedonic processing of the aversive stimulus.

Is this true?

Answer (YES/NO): YES